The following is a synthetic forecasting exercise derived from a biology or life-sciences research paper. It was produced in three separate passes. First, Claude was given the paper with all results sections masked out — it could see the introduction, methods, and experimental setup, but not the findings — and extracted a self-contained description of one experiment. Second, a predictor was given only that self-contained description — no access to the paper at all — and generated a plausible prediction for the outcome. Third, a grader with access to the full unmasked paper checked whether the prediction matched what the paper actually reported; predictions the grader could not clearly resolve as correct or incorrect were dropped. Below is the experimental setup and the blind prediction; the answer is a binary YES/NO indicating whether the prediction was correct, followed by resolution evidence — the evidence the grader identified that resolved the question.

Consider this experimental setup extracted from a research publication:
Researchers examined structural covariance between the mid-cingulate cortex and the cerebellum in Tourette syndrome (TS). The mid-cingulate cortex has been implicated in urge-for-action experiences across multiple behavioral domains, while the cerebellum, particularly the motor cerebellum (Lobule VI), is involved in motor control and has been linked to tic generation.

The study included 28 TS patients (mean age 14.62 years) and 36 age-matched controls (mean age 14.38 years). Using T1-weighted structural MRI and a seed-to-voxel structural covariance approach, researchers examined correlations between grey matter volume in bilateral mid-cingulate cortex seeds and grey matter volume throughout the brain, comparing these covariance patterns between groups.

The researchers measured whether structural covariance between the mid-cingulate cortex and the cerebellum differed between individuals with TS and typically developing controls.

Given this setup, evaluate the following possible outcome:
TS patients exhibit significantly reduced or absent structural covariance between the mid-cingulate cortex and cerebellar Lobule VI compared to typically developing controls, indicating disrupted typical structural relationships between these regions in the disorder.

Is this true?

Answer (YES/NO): NO